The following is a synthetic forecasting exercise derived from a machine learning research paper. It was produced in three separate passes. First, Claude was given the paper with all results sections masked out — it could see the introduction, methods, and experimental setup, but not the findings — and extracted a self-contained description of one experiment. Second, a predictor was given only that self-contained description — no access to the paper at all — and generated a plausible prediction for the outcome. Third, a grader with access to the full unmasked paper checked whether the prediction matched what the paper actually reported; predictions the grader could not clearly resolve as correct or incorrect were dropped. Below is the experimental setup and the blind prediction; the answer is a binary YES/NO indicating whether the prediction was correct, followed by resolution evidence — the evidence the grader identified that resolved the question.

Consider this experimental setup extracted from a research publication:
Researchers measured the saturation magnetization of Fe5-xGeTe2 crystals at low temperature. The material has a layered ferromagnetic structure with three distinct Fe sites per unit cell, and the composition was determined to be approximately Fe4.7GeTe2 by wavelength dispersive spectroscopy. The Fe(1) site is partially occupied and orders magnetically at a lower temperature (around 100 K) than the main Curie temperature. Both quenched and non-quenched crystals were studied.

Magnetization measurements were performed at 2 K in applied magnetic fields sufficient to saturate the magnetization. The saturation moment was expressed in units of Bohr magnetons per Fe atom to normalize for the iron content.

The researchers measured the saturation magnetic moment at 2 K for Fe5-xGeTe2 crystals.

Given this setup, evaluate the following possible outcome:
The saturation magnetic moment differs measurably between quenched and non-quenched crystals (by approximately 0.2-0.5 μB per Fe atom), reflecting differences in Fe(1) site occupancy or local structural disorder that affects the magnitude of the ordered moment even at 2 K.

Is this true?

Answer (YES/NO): NO